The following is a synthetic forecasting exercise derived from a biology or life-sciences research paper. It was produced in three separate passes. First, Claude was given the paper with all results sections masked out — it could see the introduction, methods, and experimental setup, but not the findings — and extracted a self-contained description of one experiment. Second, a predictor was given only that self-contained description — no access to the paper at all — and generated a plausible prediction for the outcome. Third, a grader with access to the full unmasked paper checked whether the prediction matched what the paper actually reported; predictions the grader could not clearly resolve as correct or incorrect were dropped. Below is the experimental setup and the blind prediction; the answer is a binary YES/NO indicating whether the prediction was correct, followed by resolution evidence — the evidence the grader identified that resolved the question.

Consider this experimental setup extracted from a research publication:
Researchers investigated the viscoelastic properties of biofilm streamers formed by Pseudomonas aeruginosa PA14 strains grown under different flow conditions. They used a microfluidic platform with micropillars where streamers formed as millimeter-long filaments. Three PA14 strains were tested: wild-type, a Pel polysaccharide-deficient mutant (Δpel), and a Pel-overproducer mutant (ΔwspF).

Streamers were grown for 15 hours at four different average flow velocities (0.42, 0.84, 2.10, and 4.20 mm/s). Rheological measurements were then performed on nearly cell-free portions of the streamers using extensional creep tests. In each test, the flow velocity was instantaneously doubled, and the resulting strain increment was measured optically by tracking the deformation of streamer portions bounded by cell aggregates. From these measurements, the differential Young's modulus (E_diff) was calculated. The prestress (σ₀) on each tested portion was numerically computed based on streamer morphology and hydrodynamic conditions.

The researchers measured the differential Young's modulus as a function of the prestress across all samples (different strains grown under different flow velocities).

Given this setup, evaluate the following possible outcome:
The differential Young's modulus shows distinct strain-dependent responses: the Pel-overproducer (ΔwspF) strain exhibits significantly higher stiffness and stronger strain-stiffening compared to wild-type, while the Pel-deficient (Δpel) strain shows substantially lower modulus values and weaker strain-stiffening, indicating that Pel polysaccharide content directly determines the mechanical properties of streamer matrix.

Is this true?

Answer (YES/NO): NO